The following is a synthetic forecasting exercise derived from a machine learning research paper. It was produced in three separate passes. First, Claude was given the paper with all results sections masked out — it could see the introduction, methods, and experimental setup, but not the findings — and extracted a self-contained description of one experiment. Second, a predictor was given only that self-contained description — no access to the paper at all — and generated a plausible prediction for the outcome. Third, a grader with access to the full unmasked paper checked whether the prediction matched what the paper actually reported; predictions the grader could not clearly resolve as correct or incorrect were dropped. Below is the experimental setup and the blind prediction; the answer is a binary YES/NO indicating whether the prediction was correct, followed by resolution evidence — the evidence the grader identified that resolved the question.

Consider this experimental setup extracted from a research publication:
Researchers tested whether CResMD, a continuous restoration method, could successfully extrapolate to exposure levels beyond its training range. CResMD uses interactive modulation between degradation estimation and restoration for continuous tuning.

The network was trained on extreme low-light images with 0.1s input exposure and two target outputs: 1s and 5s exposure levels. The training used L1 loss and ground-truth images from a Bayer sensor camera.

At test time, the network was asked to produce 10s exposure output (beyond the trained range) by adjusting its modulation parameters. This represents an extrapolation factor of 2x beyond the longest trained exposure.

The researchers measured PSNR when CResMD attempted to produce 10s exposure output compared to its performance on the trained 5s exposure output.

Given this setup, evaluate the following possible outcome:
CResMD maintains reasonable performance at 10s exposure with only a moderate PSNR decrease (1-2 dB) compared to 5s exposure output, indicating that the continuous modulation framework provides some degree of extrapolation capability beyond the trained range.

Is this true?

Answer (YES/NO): NO